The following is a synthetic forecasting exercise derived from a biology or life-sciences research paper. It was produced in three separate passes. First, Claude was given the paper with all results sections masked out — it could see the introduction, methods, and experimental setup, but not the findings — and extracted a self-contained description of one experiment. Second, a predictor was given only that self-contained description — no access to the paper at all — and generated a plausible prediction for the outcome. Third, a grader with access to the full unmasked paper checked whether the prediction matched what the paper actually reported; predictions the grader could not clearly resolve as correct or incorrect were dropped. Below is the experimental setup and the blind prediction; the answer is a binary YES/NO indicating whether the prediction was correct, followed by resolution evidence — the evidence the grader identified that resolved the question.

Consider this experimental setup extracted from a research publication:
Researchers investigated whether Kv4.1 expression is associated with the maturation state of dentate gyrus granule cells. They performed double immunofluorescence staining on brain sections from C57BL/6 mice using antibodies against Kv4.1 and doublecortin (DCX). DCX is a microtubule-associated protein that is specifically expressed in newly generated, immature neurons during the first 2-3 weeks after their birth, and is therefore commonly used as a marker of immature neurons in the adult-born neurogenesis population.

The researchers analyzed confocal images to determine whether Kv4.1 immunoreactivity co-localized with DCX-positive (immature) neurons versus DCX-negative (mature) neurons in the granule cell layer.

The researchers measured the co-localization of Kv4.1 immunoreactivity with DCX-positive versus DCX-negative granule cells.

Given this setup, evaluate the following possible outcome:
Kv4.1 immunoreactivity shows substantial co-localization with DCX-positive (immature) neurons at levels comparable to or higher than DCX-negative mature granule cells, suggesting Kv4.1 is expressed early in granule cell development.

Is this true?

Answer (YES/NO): NO